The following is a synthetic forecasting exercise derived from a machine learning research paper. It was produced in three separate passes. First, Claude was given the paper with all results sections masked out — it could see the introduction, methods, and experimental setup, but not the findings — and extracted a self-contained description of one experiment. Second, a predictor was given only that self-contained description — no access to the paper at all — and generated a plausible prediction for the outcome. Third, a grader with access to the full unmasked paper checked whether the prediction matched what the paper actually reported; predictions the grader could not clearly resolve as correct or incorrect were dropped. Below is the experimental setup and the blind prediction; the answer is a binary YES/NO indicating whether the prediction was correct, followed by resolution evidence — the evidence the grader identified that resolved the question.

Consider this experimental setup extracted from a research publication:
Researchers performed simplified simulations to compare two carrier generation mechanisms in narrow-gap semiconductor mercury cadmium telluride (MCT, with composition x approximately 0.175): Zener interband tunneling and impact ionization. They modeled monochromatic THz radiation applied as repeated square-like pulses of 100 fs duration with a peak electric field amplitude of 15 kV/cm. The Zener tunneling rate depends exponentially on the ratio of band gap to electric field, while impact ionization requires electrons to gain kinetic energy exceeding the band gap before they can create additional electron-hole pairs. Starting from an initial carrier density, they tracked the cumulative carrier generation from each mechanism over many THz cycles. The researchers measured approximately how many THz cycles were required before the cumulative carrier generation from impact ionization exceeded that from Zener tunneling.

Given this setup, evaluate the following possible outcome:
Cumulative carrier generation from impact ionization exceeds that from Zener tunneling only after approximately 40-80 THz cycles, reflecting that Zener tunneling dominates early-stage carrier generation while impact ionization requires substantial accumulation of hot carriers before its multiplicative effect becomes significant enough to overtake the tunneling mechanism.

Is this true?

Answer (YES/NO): NO